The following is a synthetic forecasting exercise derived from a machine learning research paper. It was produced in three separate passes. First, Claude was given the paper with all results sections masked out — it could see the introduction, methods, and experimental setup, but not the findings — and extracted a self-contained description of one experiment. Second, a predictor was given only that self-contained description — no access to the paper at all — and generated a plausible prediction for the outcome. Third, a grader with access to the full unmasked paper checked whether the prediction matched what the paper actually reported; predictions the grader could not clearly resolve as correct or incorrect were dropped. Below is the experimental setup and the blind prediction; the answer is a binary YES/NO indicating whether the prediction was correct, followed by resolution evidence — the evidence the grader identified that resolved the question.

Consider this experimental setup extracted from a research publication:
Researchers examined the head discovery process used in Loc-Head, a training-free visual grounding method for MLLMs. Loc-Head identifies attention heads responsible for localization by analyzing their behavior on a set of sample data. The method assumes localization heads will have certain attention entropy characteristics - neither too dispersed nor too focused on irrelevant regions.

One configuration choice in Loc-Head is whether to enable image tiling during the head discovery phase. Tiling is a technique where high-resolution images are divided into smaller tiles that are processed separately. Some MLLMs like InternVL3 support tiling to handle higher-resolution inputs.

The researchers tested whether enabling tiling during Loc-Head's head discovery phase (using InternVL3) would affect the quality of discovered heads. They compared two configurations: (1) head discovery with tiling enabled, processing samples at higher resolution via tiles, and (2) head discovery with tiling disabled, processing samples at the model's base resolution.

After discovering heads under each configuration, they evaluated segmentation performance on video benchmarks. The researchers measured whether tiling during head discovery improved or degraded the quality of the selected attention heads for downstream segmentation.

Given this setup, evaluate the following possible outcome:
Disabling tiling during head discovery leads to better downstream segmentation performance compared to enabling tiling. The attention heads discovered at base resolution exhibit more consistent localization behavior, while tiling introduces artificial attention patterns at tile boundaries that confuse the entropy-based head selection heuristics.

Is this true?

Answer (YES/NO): YES